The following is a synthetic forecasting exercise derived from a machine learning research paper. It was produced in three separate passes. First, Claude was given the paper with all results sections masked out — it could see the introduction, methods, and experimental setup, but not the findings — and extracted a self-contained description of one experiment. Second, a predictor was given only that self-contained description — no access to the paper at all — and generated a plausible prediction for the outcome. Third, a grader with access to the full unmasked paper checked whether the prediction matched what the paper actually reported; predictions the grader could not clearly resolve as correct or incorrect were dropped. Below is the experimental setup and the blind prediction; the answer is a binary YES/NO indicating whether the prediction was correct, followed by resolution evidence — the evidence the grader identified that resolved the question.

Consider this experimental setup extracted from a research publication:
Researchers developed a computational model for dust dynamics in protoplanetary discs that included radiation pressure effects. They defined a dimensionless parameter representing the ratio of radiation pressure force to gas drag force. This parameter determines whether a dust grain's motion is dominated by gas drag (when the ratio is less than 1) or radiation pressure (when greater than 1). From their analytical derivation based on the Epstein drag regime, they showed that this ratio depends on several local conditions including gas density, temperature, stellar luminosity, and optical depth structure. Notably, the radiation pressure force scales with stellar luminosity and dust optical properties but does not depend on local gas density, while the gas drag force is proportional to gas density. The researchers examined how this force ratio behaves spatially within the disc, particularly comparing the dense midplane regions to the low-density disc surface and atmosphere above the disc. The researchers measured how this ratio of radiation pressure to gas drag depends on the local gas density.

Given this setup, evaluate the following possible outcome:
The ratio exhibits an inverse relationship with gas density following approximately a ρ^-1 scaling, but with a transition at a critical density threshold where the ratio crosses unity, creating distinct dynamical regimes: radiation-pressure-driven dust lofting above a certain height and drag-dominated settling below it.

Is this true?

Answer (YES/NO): YES